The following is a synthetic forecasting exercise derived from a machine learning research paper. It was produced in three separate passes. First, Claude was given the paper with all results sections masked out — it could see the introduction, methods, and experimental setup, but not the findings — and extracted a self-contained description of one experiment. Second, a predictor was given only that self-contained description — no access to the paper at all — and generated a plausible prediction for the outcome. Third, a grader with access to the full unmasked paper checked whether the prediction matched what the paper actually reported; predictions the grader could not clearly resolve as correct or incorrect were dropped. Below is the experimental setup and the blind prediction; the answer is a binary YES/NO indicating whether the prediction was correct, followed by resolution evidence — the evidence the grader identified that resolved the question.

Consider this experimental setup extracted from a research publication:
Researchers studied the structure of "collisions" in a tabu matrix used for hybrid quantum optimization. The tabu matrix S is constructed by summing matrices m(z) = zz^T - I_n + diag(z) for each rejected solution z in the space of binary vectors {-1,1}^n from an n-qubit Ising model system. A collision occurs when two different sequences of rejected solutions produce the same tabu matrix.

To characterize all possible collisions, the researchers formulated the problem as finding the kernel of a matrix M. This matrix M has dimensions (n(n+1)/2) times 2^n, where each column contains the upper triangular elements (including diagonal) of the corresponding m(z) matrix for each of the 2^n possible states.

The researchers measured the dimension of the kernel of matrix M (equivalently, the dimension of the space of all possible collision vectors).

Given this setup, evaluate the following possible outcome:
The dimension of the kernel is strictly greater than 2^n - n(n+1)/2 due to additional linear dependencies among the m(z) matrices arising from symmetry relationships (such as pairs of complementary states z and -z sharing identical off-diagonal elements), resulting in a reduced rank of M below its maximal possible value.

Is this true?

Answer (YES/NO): NO